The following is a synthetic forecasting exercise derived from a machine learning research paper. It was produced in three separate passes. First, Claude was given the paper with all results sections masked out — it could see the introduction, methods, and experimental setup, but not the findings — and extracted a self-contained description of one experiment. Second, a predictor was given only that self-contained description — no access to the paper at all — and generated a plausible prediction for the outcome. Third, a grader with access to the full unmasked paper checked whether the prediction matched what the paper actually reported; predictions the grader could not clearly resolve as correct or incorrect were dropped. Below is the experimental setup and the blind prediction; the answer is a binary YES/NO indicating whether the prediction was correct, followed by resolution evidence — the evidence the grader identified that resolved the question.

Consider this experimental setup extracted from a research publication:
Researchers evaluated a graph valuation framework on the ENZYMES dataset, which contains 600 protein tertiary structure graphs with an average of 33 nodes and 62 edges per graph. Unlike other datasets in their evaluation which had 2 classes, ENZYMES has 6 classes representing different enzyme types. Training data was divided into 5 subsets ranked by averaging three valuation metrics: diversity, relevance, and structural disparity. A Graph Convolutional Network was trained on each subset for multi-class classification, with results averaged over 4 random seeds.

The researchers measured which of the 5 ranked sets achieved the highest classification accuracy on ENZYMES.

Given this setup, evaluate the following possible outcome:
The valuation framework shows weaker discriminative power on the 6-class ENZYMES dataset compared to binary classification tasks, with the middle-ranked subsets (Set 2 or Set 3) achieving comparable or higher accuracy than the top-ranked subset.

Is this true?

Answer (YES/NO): YES